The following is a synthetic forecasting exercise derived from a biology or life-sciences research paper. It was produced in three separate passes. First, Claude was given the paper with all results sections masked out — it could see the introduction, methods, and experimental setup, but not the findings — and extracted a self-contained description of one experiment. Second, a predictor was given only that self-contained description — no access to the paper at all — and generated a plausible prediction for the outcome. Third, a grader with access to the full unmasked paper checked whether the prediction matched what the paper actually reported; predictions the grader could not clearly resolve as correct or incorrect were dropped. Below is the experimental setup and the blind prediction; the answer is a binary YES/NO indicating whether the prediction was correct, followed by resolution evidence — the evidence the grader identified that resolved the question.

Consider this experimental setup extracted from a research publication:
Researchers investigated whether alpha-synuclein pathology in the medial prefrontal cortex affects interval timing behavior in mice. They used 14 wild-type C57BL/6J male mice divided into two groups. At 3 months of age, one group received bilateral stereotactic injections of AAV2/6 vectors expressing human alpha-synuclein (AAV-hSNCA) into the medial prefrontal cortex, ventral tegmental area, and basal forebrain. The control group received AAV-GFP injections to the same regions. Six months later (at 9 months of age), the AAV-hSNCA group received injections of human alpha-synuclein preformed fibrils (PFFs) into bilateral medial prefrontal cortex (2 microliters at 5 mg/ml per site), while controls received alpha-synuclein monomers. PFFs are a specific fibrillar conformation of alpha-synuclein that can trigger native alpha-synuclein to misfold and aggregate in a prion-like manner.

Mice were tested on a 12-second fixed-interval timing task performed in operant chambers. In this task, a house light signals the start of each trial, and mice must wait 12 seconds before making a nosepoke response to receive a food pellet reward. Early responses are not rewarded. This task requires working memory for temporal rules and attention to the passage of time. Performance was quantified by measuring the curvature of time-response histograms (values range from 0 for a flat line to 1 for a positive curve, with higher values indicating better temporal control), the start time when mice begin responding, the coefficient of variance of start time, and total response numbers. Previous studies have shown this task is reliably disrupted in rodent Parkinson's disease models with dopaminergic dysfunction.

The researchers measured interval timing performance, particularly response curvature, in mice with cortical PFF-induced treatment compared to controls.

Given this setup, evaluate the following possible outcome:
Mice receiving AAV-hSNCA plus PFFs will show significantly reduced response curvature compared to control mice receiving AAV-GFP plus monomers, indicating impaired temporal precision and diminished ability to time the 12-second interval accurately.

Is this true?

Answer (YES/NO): NO